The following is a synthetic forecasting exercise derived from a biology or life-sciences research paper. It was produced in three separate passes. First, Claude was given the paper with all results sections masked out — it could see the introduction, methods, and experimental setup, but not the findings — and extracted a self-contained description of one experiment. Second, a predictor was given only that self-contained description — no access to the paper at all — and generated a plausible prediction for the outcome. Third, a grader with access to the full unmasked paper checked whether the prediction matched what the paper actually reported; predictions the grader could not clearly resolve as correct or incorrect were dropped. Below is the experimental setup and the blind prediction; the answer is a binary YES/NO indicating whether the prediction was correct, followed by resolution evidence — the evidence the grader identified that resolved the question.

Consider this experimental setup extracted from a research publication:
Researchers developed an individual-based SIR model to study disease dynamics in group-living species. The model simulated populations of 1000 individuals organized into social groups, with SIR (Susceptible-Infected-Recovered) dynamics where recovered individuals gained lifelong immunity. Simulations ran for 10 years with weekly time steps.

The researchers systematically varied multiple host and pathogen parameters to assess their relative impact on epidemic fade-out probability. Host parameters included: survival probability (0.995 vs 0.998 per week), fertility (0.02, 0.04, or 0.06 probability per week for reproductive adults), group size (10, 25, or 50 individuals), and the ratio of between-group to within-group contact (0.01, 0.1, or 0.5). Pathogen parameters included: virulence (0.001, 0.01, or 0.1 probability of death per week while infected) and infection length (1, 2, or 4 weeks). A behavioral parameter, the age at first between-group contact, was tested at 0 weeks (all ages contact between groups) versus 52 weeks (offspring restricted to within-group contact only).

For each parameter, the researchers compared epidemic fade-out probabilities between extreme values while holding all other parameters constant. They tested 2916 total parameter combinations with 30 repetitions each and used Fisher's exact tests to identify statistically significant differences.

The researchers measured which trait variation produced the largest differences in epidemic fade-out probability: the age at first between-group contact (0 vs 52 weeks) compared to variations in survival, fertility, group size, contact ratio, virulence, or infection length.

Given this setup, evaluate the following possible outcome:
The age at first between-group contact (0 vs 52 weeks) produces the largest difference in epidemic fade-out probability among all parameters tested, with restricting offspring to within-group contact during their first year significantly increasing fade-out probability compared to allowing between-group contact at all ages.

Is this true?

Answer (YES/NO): YES